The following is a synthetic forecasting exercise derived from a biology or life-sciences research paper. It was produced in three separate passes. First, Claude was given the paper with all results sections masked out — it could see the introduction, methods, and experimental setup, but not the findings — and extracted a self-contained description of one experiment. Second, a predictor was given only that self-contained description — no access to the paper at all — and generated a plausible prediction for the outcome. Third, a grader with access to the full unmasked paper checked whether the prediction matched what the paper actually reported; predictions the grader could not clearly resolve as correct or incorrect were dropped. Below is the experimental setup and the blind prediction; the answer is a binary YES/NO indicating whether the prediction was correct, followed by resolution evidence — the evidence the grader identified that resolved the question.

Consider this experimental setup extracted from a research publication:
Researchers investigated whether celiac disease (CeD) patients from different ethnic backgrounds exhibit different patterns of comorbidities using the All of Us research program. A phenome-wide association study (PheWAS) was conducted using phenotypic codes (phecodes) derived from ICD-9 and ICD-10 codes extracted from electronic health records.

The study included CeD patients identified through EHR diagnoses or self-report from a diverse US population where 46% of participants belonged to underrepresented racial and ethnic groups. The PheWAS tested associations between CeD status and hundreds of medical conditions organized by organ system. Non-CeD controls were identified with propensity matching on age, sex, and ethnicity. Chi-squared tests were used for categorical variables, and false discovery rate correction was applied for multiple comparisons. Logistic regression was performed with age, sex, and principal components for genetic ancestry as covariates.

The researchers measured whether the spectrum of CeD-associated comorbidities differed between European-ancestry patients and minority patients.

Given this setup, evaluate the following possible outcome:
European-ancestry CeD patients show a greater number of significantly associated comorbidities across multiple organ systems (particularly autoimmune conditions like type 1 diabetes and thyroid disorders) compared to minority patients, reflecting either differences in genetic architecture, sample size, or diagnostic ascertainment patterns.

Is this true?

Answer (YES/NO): NO